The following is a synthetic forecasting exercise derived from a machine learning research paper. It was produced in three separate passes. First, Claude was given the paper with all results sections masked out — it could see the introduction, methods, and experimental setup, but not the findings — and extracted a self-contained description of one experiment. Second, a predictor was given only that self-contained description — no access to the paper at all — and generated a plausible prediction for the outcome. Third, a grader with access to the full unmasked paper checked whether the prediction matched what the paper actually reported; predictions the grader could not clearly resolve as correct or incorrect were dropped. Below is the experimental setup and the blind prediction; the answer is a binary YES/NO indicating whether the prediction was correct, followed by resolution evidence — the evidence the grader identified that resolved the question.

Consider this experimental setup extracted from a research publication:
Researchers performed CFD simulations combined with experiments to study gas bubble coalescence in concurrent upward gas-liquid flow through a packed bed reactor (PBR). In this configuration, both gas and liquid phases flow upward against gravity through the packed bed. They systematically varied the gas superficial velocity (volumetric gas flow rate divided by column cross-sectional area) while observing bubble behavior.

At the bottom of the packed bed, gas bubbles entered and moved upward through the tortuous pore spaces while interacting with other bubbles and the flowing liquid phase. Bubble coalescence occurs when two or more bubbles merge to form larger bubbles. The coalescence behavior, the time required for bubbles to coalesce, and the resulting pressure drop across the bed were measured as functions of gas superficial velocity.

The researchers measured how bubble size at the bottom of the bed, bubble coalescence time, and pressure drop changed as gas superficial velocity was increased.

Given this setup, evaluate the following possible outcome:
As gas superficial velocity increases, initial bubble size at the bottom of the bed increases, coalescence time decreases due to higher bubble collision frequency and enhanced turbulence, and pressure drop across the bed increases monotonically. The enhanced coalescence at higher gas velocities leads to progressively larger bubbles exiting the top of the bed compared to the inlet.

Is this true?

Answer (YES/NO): YES